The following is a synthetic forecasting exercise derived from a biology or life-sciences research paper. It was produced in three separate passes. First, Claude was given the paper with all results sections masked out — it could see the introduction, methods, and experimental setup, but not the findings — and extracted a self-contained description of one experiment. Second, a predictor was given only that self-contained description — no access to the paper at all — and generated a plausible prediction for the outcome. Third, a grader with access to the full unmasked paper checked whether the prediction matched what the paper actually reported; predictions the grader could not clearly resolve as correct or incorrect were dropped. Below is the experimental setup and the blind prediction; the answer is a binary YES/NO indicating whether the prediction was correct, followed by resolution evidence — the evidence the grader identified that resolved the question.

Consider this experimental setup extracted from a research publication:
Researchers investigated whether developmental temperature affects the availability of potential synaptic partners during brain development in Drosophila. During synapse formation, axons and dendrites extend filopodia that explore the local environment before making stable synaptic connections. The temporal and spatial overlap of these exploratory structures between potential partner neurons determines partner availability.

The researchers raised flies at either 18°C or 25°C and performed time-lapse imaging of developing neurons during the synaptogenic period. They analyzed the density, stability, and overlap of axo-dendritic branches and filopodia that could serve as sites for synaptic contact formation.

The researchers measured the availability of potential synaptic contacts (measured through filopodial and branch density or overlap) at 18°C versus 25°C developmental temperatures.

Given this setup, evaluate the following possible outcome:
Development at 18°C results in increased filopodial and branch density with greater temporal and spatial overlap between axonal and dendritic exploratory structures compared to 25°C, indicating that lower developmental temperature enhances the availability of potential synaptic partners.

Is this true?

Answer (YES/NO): YES